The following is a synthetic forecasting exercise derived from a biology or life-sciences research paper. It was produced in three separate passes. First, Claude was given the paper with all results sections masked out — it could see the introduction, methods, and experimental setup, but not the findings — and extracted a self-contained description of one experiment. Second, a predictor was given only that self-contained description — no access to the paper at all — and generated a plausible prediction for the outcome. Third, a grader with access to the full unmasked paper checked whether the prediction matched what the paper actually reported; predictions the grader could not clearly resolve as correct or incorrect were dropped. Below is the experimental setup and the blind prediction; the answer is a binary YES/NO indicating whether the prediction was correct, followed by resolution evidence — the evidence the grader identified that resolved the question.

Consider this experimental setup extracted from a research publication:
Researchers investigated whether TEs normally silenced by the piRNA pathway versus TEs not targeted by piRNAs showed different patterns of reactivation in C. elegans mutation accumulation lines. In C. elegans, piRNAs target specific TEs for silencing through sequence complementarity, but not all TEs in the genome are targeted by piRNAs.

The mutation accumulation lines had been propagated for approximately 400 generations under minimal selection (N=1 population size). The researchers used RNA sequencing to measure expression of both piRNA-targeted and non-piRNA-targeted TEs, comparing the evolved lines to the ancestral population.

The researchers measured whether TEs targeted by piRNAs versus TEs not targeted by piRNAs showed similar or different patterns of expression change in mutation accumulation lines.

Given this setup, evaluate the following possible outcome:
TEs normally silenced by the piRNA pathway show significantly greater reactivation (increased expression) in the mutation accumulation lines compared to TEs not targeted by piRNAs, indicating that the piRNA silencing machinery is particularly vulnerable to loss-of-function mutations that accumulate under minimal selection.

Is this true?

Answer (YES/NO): YES